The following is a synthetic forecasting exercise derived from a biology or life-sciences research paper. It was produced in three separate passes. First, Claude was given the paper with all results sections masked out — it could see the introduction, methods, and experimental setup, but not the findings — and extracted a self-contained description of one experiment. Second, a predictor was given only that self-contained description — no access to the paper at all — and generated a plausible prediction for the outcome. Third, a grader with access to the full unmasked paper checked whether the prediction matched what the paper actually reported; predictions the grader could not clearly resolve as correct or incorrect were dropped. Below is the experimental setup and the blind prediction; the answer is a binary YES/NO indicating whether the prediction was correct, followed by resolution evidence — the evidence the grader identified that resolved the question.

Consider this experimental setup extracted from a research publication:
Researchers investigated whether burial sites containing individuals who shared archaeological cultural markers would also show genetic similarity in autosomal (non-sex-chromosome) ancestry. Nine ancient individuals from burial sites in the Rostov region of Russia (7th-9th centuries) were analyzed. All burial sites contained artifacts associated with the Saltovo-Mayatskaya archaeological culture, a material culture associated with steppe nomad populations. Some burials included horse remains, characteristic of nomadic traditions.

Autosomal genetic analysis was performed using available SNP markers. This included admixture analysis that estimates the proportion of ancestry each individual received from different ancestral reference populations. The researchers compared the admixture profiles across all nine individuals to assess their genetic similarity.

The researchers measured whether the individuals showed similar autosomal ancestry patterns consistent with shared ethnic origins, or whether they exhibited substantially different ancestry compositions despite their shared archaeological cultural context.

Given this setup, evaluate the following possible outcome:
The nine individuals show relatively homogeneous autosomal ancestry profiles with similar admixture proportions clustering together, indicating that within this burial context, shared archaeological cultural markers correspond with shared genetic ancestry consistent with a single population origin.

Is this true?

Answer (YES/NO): NO